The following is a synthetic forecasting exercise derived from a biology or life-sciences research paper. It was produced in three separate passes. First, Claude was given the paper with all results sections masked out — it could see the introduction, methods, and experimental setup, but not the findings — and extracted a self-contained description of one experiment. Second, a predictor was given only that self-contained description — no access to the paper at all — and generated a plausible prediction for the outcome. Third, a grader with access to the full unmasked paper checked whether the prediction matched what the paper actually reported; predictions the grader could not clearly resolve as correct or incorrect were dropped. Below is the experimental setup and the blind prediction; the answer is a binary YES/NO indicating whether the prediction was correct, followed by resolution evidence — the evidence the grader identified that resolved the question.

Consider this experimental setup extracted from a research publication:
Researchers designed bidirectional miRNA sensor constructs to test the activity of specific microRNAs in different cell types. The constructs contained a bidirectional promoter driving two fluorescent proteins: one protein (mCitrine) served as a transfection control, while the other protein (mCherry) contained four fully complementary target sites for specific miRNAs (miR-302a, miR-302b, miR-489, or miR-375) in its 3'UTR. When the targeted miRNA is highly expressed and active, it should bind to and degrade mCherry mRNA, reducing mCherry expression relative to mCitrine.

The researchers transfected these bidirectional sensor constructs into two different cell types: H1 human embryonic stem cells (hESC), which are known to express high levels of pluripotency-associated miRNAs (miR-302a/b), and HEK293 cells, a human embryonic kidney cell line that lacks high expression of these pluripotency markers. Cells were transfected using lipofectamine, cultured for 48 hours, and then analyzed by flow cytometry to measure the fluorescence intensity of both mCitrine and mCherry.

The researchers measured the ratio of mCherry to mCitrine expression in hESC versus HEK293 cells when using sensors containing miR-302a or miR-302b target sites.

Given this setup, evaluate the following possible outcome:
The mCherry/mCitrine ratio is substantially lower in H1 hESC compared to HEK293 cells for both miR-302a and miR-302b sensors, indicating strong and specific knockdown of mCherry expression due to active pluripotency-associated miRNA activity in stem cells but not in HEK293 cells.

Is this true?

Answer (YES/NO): YES